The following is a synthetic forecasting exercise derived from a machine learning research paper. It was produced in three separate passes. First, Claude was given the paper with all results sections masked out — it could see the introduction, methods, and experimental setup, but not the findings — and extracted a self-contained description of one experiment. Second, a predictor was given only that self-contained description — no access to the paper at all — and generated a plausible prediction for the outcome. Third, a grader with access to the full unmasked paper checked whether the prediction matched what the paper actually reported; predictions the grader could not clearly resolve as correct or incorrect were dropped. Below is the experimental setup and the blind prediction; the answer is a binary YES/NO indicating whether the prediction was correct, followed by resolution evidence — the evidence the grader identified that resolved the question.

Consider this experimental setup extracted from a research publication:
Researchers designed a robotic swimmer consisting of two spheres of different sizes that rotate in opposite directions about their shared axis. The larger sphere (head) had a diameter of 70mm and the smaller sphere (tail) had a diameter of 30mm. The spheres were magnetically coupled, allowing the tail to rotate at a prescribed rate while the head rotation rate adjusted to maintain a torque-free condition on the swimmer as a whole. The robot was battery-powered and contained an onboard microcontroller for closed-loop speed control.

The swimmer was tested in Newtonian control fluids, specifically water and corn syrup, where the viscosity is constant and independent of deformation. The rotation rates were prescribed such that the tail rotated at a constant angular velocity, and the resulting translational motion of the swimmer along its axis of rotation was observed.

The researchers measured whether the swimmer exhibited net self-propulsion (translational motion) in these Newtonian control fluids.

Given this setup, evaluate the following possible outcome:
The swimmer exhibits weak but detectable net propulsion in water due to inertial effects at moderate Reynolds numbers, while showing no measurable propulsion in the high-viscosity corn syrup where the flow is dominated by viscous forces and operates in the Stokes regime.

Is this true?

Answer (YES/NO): NO